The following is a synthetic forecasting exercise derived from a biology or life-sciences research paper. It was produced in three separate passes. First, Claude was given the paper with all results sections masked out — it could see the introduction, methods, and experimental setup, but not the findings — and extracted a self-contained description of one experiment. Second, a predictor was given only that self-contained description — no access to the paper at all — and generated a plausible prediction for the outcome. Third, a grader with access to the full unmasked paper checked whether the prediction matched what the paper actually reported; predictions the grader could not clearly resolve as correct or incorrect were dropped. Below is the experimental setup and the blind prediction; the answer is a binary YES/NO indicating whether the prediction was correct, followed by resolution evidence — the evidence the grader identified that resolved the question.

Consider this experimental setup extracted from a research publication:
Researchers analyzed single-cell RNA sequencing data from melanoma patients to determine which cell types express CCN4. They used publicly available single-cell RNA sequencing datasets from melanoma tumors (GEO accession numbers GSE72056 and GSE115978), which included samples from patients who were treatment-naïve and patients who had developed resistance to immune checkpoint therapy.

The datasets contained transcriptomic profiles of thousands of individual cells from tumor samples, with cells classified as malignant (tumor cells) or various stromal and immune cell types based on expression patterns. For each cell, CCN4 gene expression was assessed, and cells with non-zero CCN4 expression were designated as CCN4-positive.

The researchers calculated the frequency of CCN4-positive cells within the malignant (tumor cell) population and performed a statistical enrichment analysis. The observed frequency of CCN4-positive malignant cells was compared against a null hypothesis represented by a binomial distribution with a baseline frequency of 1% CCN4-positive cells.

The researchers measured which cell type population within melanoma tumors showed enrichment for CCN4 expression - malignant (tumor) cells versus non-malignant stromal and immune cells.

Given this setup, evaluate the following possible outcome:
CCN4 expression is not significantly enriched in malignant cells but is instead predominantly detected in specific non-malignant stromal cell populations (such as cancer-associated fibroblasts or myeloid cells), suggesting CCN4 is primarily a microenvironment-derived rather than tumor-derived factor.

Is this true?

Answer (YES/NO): NO